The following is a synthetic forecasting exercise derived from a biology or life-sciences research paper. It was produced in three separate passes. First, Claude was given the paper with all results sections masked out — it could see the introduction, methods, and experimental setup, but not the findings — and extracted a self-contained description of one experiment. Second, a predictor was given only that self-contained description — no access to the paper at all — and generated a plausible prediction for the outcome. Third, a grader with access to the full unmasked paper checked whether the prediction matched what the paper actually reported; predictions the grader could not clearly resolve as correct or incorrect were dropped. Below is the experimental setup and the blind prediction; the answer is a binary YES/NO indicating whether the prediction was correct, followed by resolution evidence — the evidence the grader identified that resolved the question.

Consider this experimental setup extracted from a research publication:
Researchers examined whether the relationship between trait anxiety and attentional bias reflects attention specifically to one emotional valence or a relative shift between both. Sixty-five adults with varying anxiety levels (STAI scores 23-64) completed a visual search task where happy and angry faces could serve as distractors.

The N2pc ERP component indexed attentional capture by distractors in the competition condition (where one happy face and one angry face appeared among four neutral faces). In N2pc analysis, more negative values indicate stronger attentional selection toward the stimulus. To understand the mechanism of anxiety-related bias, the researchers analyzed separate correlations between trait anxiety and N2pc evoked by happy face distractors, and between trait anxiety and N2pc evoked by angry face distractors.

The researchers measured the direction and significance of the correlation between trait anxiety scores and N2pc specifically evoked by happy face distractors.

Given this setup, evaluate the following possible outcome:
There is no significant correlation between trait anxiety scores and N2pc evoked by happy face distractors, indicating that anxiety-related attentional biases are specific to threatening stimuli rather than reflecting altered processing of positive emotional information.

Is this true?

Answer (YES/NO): NO